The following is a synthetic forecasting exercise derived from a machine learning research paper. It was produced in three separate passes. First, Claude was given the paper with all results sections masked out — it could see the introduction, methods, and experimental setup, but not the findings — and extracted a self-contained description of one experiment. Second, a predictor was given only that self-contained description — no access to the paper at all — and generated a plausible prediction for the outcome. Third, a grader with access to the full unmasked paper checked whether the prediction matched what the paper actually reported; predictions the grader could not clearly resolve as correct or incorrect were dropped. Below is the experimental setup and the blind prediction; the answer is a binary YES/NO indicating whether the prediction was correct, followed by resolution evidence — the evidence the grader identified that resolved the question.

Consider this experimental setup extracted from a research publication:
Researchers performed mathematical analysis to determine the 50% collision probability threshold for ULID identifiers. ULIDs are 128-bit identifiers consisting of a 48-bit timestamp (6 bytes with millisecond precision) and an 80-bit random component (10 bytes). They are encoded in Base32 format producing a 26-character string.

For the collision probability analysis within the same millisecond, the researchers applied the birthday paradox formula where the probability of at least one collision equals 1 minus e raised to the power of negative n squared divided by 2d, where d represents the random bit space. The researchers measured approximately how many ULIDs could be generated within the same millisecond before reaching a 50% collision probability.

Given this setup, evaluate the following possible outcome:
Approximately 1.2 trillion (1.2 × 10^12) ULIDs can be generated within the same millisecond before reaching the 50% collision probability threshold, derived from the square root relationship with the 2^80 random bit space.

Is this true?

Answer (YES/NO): NO